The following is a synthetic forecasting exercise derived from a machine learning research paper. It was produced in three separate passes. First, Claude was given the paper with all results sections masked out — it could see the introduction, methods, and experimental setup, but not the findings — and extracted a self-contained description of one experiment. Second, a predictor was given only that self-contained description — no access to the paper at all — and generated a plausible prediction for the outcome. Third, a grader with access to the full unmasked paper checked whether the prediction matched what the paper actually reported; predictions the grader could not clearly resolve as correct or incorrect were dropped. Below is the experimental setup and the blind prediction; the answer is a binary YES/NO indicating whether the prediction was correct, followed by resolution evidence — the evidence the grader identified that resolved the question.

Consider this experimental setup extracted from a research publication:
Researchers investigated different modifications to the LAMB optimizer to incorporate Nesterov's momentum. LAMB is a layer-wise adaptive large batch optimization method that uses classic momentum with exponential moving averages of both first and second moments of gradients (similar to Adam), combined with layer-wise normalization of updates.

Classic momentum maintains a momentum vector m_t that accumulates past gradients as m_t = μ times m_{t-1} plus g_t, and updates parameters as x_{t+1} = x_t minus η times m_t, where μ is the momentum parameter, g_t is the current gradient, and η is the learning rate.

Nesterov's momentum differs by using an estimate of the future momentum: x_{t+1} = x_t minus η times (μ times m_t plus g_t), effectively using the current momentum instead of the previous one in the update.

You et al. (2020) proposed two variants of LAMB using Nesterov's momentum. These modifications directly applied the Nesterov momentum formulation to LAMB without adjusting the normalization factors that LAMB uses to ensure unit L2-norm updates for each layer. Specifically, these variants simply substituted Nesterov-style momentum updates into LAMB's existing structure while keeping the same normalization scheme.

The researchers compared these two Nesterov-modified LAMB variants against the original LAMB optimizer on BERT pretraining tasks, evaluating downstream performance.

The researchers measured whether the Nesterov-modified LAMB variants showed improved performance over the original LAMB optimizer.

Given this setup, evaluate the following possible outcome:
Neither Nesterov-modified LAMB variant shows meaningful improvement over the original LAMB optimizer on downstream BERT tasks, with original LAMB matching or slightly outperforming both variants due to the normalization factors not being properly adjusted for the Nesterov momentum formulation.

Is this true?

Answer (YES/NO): YES